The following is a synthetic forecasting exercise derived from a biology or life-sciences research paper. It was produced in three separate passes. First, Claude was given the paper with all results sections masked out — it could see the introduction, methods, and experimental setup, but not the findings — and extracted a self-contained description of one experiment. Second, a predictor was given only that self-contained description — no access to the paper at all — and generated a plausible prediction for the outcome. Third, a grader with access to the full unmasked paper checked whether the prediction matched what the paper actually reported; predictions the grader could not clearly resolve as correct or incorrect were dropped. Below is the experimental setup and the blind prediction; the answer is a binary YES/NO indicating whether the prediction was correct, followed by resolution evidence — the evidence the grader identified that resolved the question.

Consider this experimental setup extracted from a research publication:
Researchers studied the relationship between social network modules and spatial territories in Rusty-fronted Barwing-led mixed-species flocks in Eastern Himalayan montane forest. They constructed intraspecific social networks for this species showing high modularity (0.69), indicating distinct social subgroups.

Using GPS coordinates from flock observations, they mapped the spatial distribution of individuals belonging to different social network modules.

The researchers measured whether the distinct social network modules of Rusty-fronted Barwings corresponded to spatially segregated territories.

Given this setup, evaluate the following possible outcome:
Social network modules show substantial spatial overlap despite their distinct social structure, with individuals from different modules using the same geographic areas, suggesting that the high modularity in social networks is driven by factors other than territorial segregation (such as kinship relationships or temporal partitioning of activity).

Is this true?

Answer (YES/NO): NO